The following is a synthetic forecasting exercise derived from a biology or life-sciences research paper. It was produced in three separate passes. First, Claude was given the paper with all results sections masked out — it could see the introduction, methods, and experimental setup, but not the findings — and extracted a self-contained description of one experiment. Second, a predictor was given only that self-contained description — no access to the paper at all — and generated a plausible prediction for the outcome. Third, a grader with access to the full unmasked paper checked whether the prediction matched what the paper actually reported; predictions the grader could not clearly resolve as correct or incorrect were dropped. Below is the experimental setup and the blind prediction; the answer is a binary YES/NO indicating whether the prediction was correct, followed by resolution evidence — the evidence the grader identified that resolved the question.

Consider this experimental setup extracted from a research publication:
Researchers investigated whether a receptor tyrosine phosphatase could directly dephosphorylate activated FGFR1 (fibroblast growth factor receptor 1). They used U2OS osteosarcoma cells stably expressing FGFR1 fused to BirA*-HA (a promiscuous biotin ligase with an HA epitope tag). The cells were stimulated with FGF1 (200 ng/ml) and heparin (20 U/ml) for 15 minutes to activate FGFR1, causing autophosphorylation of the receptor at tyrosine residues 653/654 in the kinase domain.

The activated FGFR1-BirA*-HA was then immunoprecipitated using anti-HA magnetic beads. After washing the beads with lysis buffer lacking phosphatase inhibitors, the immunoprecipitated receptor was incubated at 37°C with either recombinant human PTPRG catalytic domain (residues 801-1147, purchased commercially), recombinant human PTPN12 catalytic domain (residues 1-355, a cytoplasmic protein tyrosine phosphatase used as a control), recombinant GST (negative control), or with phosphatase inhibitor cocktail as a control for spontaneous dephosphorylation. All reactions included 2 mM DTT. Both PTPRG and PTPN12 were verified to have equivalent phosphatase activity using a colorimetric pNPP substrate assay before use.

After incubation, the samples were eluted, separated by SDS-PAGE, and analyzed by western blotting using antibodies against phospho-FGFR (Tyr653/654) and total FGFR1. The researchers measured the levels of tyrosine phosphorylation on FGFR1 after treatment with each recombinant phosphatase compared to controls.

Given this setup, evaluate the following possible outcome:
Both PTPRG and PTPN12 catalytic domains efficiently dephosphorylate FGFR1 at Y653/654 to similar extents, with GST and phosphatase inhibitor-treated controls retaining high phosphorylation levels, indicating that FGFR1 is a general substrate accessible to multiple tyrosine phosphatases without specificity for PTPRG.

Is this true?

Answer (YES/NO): NO